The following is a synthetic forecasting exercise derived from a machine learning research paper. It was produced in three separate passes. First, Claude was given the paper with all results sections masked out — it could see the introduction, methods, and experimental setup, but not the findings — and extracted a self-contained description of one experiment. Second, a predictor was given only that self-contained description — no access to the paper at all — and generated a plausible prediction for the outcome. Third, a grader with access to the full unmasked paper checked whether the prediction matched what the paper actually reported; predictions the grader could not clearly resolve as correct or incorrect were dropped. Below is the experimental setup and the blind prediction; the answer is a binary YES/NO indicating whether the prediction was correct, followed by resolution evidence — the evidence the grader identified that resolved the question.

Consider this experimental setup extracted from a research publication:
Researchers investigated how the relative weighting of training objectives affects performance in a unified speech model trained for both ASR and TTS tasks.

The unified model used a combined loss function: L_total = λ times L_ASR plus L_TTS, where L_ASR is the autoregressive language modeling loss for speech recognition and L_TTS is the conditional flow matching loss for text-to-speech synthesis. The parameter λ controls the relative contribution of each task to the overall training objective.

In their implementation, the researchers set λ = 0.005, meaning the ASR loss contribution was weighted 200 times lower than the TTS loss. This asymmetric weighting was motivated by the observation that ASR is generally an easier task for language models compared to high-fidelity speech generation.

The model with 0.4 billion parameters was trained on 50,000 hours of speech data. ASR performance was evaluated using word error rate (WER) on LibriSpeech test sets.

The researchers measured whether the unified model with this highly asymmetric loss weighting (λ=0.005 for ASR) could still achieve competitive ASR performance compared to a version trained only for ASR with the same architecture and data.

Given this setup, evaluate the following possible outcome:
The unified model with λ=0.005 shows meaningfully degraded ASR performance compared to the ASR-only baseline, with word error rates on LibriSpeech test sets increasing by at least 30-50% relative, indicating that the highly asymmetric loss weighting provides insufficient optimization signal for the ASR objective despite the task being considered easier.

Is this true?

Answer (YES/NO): NO